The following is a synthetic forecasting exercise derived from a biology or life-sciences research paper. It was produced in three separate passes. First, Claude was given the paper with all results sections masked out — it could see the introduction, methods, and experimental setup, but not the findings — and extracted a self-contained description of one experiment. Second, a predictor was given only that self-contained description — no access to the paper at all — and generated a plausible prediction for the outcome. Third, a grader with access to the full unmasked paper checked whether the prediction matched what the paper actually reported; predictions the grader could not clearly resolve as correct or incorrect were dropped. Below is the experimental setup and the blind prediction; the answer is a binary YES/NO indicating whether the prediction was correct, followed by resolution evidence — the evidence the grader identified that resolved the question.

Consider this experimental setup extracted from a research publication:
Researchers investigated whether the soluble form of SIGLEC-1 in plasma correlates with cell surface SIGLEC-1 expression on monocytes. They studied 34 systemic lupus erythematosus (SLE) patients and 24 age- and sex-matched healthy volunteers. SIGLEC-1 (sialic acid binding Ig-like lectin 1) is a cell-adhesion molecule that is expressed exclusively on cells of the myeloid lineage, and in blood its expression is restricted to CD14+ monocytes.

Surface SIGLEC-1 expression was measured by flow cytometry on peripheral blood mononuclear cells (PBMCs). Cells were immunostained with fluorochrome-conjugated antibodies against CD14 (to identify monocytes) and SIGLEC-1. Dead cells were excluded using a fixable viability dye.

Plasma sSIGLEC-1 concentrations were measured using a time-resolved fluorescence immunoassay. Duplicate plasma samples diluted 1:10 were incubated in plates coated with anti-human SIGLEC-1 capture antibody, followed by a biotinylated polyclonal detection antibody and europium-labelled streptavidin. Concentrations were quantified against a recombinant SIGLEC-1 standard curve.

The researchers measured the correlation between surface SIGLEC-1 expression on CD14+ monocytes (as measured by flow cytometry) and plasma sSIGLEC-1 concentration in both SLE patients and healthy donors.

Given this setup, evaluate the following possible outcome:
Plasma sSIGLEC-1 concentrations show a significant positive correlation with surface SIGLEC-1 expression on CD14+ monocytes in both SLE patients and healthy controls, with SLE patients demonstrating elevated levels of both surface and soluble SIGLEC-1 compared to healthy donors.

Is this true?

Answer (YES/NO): YES